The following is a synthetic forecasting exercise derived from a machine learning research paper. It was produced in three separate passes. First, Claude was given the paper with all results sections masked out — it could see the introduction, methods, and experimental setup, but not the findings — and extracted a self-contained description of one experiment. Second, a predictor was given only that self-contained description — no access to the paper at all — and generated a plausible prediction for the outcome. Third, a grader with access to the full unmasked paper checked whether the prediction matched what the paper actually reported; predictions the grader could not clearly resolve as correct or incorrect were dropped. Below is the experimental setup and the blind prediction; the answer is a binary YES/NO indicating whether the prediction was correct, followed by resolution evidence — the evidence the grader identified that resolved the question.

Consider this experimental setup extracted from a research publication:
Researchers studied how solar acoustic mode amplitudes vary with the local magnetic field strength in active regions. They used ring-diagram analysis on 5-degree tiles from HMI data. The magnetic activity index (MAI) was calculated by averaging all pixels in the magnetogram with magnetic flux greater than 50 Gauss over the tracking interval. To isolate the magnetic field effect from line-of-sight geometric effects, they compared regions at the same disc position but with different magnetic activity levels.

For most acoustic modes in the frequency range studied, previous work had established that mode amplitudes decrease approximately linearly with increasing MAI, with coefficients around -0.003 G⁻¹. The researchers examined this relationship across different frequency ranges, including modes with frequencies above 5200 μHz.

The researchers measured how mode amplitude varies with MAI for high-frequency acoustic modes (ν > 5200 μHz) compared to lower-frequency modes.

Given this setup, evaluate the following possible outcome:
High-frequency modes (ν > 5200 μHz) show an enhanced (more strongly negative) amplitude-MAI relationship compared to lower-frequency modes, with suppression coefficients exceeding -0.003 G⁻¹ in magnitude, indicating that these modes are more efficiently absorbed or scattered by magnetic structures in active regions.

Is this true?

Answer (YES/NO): NO